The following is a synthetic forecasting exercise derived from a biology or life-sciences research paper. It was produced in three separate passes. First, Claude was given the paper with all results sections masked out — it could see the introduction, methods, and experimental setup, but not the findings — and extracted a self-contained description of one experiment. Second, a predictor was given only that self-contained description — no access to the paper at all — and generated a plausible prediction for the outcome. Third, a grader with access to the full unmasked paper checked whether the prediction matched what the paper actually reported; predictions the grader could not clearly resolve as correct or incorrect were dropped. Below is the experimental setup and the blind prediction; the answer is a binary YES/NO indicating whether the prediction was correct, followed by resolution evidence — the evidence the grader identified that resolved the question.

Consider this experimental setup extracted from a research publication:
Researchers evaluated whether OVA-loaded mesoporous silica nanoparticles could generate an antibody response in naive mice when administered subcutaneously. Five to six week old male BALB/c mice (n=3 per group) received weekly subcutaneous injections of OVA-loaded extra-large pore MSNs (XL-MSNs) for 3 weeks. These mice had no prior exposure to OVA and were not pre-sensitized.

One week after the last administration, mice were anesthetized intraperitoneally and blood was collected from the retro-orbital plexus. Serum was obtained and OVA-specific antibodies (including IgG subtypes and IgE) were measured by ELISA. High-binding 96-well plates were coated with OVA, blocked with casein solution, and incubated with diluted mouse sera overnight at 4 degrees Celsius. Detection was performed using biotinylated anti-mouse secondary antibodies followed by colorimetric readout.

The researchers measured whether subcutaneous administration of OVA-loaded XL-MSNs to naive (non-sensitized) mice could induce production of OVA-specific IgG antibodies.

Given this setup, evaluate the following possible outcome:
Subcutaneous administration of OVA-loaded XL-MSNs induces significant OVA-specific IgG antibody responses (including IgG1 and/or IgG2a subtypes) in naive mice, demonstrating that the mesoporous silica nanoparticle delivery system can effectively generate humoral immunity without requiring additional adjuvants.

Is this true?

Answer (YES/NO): YES